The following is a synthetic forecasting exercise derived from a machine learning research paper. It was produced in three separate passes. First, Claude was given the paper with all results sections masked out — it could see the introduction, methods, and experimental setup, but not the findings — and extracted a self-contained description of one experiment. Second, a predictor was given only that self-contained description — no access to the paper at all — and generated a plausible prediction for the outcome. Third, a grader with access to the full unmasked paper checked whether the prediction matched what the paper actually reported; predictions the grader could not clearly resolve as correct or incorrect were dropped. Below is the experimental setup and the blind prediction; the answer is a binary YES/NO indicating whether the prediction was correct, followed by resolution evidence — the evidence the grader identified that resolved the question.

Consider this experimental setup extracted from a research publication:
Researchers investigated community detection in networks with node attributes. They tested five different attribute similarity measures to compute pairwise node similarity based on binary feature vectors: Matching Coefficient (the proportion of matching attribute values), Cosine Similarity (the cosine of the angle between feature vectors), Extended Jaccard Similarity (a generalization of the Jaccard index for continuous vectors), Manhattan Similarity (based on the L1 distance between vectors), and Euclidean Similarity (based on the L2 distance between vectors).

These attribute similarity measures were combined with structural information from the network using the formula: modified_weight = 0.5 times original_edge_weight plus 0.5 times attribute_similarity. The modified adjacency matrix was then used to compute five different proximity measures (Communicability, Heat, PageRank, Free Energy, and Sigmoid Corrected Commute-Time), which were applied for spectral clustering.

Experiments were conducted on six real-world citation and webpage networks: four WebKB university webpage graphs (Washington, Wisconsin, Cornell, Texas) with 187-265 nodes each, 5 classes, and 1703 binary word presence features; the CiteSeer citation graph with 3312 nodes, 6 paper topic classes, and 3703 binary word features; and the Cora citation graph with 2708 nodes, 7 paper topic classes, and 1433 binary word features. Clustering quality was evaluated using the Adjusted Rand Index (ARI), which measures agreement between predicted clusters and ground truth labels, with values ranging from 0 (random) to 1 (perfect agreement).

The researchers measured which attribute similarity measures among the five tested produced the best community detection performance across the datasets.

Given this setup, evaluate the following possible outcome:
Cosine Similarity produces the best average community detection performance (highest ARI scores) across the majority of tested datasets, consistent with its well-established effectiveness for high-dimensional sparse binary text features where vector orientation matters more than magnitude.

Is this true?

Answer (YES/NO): NO